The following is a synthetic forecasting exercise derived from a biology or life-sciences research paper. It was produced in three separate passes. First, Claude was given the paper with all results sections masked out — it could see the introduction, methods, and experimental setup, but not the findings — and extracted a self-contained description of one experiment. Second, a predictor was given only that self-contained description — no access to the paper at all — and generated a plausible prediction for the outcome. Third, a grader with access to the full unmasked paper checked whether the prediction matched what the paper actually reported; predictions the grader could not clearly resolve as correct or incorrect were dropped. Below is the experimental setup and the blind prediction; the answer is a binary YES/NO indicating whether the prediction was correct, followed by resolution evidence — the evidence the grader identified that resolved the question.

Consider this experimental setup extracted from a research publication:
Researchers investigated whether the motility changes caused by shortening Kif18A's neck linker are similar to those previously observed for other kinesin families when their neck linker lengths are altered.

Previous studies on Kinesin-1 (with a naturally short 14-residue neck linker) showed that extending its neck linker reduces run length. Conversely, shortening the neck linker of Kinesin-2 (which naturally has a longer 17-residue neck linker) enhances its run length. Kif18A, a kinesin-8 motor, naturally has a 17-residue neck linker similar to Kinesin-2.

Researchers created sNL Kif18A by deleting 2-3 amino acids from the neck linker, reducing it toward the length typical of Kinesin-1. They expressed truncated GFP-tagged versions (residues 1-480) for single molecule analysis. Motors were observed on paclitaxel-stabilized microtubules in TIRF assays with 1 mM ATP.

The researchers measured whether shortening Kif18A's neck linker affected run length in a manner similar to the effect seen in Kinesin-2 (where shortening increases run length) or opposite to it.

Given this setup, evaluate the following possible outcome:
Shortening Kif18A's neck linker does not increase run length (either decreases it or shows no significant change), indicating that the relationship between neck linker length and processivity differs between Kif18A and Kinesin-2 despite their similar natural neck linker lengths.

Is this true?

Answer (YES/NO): YES